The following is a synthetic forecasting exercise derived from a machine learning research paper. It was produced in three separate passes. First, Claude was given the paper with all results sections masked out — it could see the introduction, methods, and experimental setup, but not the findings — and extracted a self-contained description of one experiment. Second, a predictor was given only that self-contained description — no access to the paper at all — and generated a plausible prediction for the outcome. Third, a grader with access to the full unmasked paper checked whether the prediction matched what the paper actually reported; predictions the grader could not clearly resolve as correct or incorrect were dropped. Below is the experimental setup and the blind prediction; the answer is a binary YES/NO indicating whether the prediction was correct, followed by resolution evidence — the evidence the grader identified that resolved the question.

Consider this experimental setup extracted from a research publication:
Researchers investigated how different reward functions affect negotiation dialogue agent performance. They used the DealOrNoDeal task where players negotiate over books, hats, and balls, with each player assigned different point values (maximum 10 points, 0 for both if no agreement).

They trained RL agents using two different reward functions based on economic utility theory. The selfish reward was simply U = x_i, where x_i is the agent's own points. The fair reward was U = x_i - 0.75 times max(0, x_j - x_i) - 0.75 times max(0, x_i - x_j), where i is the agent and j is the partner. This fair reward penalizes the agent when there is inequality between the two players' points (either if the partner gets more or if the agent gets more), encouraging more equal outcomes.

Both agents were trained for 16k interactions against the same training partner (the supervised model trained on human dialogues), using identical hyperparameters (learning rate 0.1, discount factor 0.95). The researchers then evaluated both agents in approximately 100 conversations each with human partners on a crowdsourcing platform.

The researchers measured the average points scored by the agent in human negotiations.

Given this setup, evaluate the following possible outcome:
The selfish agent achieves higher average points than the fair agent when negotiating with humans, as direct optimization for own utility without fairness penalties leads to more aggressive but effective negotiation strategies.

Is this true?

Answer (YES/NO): NO